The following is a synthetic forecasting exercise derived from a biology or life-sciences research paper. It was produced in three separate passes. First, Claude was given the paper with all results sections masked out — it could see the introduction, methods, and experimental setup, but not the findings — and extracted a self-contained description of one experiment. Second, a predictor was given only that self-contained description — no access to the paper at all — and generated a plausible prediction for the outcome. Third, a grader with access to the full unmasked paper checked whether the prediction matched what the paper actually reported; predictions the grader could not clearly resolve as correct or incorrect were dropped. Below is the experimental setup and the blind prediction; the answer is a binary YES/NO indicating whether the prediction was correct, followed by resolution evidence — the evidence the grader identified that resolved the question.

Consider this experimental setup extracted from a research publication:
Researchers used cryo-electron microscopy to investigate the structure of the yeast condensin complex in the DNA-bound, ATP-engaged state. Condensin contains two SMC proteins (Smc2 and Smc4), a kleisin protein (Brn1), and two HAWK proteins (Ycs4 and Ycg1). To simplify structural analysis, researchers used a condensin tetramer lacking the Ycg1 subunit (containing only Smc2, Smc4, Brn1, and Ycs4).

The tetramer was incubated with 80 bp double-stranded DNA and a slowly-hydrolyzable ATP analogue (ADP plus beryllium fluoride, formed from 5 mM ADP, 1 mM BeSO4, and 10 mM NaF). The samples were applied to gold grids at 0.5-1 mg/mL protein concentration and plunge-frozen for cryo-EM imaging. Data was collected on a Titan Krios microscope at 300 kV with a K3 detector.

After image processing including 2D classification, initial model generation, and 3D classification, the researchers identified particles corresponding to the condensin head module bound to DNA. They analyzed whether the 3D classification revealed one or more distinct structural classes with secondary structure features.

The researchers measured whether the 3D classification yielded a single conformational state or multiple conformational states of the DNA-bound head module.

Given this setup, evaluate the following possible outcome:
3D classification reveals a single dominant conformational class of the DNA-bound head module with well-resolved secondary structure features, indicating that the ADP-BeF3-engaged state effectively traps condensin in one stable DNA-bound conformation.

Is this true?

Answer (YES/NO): NO